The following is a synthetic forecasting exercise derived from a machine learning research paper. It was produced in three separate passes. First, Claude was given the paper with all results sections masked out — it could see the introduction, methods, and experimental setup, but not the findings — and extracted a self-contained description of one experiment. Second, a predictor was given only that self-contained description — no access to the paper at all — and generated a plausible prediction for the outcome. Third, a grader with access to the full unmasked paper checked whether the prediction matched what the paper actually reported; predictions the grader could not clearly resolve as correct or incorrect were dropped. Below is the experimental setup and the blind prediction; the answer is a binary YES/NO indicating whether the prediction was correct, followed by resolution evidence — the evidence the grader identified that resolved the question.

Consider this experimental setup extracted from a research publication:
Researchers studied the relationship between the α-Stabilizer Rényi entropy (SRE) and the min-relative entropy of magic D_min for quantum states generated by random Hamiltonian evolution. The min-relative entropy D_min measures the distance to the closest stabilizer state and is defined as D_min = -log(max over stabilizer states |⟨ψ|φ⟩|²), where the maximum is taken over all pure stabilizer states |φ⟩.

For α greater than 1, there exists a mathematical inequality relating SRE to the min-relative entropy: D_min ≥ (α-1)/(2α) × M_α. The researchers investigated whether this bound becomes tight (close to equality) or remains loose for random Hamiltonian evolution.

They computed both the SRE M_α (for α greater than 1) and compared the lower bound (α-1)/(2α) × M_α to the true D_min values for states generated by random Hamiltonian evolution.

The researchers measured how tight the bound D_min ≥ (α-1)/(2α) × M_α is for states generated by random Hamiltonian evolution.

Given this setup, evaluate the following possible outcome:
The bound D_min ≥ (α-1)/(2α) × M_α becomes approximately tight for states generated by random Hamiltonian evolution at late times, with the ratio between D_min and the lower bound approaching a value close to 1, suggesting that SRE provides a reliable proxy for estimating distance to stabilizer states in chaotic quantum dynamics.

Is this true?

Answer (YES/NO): YES